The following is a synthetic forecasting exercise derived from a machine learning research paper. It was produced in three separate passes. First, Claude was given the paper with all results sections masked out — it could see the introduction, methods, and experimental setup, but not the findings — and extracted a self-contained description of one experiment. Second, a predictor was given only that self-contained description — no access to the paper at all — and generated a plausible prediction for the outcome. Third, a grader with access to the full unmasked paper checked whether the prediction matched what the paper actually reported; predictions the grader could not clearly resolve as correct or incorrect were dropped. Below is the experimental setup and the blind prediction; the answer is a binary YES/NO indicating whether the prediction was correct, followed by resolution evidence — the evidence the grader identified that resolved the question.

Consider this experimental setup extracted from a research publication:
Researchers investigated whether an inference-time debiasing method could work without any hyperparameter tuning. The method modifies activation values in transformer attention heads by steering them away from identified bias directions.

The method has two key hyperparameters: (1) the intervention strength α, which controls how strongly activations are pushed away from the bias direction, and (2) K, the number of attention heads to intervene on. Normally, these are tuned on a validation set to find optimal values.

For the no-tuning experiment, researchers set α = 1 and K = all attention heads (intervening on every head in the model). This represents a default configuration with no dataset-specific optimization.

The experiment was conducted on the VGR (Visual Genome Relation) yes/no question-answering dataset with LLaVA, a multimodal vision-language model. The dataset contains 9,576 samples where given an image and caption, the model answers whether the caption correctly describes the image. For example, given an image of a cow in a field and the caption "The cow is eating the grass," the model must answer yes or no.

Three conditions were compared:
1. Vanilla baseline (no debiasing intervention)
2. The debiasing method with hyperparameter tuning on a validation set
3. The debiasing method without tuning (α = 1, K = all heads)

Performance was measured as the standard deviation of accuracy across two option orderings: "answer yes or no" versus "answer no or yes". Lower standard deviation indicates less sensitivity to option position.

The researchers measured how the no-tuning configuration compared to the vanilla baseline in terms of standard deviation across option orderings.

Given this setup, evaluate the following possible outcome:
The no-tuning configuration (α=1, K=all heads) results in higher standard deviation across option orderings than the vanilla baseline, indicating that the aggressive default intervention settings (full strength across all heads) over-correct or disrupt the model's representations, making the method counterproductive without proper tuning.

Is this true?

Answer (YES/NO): NO